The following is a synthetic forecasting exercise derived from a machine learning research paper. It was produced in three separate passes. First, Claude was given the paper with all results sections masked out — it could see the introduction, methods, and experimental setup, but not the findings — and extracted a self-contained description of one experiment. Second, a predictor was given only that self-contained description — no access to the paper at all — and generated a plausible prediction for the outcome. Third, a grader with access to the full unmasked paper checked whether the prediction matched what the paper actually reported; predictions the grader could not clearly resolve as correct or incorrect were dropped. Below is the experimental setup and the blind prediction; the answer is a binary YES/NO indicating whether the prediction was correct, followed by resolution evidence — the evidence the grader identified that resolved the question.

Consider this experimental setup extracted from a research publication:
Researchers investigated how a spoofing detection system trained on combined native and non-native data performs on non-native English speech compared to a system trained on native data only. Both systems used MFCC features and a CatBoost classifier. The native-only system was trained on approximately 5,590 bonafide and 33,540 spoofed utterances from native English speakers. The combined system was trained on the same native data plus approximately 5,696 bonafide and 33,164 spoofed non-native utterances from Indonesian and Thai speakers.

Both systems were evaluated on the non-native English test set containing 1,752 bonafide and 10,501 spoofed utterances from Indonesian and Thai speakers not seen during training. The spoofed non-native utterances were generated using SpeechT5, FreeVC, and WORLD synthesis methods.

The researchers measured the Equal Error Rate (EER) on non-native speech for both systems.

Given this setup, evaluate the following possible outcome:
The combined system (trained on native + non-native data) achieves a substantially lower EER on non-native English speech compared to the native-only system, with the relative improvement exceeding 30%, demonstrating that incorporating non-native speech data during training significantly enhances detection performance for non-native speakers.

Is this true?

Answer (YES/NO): YES